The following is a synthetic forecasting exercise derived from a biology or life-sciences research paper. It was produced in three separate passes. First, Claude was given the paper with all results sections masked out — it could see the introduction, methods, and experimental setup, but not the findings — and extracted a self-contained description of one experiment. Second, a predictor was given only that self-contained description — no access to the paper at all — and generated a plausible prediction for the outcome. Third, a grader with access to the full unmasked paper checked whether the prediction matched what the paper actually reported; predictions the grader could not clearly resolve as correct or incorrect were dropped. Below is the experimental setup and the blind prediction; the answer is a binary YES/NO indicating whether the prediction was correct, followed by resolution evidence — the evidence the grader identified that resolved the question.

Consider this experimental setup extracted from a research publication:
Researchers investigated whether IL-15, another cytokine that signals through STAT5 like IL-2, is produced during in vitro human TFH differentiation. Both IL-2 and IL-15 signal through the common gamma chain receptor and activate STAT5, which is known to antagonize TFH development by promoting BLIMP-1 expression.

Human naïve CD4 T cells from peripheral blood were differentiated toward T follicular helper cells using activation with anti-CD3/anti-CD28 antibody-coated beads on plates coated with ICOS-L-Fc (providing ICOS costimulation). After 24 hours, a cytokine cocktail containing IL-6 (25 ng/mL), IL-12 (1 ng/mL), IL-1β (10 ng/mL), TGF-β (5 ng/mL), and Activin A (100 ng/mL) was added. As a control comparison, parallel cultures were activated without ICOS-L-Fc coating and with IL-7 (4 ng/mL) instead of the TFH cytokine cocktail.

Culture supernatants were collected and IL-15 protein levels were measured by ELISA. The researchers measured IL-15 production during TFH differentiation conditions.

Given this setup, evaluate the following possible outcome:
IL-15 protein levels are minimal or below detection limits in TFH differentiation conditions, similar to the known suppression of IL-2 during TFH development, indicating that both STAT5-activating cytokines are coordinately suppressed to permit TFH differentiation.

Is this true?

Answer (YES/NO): NO